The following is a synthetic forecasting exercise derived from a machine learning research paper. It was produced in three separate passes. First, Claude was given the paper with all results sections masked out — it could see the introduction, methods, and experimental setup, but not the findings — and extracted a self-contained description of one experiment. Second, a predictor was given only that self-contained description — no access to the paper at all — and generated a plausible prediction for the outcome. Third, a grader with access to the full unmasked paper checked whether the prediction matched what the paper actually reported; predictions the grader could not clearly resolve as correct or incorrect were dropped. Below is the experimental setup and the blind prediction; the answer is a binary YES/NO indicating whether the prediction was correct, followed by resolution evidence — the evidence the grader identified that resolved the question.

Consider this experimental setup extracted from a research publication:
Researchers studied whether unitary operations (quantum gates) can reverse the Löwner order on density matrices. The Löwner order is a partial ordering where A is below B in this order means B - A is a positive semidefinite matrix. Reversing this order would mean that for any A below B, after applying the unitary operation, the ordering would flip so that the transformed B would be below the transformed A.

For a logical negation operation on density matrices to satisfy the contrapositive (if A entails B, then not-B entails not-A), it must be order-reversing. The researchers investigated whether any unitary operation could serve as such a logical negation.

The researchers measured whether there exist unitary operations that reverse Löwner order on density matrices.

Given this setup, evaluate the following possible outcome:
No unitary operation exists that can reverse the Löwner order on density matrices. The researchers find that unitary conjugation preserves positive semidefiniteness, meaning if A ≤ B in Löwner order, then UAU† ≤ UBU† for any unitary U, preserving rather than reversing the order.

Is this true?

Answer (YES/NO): YES